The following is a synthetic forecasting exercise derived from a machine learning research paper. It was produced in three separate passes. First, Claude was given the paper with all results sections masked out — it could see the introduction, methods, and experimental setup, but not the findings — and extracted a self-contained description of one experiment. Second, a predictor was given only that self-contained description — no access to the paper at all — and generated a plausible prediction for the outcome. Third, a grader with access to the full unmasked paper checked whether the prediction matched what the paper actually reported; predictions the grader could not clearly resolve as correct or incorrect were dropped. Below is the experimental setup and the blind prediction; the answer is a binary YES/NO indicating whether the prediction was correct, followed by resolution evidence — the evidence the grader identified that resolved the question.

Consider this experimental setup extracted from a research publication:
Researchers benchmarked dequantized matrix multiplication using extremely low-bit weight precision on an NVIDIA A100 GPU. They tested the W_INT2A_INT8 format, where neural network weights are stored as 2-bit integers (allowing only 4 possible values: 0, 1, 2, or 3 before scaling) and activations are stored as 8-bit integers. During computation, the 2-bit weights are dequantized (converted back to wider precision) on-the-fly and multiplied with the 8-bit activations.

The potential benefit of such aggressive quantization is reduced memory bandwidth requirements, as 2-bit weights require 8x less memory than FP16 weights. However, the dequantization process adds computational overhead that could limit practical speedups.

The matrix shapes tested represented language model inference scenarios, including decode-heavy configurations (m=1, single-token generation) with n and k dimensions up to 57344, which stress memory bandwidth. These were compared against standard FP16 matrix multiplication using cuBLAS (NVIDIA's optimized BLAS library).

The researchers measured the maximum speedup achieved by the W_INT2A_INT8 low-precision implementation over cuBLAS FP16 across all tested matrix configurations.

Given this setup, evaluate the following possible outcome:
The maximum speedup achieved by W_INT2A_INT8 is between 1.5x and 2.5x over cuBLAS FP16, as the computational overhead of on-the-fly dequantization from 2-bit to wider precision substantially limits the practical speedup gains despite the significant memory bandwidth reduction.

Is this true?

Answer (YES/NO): NO